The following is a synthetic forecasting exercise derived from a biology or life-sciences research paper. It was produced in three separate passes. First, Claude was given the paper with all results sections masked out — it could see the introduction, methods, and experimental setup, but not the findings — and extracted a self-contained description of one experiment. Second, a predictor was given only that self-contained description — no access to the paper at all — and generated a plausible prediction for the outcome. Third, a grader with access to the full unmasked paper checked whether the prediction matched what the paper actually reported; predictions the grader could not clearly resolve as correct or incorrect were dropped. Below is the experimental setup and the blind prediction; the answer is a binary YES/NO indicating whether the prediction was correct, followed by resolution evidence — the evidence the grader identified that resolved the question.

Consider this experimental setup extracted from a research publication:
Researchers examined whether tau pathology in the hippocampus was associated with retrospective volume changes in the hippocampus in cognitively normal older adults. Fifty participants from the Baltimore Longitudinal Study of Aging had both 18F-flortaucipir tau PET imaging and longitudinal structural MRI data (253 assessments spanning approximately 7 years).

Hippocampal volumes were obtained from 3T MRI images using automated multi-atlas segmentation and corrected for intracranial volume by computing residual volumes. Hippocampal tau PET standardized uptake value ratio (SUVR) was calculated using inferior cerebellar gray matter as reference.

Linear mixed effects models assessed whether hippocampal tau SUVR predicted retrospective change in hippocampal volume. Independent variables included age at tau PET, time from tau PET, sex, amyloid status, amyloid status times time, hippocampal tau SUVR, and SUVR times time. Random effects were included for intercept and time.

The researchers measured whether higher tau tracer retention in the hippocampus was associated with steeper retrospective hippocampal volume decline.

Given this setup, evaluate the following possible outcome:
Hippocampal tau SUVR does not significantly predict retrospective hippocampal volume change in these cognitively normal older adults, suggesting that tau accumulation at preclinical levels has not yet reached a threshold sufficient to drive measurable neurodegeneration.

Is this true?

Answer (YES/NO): YES